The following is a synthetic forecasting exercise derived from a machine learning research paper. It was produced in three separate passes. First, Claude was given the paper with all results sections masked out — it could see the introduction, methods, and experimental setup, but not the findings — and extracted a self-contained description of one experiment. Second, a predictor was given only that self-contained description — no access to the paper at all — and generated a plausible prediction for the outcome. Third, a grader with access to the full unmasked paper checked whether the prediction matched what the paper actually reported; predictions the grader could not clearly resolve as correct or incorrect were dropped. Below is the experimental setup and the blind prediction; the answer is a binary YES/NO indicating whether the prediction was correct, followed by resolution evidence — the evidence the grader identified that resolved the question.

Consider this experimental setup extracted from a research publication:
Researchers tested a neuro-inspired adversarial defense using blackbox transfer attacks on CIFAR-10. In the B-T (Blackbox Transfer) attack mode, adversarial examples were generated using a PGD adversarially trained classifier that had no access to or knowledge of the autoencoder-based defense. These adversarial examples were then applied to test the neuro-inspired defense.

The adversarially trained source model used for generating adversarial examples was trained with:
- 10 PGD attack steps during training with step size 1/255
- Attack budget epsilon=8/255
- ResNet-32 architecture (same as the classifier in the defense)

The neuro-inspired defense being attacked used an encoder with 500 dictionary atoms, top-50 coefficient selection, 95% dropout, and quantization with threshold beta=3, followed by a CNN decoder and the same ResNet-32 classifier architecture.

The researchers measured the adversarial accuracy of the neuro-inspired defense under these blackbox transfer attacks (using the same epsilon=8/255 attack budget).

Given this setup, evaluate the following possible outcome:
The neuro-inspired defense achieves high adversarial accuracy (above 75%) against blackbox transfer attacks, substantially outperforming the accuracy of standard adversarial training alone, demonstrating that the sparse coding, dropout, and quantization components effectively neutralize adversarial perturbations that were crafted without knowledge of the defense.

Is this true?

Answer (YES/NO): NO